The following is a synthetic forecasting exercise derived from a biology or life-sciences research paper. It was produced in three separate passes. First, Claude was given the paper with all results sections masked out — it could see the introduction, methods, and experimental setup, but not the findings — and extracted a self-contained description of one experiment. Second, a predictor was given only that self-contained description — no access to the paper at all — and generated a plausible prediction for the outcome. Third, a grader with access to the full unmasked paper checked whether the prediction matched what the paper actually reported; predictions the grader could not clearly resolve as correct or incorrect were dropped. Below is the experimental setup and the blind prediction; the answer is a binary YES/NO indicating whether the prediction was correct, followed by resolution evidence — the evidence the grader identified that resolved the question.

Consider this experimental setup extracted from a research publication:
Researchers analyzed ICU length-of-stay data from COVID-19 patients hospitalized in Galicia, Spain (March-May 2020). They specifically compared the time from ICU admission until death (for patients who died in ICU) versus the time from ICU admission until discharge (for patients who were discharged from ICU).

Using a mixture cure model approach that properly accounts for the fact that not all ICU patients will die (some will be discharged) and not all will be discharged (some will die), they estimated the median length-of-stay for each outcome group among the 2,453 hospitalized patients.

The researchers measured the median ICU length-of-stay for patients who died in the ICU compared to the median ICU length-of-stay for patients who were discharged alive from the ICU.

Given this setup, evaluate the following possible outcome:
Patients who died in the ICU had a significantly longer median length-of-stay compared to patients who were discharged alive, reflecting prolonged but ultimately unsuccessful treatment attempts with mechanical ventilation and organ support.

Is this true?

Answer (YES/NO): NO